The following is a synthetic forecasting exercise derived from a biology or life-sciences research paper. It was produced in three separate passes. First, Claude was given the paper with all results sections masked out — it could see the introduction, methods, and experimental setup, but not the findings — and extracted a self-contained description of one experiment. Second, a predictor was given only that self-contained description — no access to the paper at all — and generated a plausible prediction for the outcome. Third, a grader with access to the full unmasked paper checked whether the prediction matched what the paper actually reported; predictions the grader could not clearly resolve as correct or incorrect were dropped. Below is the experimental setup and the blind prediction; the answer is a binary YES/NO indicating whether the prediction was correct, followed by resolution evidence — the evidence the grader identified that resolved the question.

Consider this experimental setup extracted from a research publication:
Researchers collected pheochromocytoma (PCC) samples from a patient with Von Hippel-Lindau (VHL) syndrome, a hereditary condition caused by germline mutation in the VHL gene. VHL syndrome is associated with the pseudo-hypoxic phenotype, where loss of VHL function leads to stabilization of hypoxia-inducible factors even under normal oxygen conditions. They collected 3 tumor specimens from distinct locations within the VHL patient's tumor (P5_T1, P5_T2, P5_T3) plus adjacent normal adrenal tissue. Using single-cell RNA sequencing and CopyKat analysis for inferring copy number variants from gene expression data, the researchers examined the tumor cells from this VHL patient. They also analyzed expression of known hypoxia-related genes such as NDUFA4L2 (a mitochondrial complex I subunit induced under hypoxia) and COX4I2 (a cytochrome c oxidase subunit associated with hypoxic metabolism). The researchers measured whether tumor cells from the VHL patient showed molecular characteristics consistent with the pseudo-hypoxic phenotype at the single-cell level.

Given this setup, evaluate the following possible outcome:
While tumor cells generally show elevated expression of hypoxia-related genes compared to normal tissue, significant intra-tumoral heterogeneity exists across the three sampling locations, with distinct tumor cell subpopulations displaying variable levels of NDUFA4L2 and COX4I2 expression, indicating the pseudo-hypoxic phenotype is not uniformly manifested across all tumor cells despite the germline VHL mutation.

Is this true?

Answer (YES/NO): NO